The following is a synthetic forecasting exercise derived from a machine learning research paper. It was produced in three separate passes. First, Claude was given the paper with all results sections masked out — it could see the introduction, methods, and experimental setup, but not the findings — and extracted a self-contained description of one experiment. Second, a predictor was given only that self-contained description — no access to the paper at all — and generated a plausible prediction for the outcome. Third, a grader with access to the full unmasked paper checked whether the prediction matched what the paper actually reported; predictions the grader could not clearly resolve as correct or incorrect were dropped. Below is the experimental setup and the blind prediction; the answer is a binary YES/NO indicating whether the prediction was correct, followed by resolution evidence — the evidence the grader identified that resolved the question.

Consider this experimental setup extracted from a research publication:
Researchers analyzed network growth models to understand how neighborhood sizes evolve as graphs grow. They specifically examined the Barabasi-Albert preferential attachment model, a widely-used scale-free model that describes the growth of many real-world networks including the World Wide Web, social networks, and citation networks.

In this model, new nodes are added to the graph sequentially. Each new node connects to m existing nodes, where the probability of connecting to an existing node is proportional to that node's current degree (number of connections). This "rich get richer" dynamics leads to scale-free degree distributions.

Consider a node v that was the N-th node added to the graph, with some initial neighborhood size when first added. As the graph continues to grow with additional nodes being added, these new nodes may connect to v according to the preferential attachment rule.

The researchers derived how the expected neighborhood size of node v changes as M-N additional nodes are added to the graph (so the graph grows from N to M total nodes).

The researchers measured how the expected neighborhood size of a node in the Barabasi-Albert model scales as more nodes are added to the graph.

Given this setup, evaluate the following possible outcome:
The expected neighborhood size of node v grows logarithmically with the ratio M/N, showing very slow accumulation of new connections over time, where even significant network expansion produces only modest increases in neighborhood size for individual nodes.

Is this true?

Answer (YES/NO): NO